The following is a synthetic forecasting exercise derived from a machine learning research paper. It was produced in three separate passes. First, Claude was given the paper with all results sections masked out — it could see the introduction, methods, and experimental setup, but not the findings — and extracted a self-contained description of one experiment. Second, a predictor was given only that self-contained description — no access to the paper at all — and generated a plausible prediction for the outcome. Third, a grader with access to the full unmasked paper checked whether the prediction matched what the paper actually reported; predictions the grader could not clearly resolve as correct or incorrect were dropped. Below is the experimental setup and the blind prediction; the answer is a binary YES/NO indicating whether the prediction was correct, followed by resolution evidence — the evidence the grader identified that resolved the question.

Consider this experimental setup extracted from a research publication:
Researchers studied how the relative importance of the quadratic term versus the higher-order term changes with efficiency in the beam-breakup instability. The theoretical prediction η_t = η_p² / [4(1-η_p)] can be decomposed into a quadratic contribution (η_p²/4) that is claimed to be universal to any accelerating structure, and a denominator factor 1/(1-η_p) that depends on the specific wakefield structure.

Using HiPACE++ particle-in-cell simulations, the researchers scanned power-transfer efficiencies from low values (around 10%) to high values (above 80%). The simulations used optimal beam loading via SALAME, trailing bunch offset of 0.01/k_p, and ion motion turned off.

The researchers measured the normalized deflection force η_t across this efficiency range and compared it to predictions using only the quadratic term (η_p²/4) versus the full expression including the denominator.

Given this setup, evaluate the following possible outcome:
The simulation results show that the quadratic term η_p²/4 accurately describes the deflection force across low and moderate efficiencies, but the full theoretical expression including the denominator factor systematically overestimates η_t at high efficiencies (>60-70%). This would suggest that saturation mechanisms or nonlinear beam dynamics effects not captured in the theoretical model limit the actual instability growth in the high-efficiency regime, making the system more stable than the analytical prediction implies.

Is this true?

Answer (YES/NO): NO